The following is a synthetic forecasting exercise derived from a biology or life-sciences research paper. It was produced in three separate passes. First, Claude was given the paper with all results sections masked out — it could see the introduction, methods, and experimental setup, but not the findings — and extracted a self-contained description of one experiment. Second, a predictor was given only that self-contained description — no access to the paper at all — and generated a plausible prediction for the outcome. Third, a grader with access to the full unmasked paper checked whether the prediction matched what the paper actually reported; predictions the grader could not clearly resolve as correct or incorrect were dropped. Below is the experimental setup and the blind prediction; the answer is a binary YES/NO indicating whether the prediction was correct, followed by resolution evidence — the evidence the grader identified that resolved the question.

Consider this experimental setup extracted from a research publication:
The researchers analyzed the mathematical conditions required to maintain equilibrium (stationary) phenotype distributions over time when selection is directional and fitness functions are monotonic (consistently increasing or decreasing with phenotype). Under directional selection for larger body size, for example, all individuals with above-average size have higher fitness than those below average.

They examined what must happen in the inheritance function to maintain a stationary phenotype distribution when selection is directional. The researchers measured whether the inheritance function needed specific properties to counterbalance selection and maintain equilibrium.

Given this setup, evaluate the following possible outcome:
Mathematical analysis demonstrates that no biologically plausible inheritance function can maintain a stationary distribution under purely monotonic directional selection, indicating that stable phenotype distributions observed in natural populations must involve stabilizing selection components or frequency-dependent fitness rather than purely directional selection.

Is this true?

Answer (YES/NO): NO